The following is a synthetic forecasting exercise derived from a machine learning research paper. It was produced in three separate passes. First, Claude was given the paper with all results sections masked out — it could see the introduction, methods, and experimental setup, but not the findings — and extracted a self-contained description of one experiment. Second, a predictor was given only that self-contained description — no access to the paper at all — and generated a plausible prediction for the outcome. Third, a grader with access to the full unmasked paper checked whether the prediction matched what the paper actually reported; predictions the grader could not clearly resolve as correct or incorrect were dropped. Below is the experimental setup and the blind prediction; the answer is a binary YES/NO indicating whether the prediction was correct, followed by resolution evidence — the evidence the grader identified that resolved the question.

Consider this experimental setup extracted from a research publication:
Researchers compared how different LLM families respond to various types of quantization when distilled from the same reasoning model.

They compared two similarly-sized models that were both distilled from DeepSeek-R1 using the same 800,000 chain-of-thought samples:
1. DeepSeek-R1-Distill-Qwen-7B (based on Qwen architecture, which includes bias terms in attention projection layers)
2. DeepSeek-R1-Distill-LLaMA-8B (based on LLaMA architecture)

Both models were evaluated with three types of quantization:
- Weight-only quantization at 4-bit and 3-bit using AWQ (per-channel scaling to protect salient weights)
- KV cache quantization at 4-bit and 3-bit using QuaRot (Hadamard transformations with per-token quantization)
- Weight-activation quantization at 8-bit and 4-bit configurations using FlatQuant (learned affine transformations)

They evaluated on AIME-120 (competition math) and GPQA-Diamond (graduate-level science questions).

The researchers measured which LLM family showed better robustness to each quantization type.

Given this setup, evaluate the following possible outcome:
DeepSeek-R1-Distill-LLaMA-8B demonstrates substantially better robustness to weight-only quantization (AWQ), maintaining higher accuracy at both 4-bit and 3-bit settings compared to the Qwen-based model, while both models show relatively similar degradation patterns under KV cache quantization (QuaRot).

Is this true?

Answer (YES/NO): NO